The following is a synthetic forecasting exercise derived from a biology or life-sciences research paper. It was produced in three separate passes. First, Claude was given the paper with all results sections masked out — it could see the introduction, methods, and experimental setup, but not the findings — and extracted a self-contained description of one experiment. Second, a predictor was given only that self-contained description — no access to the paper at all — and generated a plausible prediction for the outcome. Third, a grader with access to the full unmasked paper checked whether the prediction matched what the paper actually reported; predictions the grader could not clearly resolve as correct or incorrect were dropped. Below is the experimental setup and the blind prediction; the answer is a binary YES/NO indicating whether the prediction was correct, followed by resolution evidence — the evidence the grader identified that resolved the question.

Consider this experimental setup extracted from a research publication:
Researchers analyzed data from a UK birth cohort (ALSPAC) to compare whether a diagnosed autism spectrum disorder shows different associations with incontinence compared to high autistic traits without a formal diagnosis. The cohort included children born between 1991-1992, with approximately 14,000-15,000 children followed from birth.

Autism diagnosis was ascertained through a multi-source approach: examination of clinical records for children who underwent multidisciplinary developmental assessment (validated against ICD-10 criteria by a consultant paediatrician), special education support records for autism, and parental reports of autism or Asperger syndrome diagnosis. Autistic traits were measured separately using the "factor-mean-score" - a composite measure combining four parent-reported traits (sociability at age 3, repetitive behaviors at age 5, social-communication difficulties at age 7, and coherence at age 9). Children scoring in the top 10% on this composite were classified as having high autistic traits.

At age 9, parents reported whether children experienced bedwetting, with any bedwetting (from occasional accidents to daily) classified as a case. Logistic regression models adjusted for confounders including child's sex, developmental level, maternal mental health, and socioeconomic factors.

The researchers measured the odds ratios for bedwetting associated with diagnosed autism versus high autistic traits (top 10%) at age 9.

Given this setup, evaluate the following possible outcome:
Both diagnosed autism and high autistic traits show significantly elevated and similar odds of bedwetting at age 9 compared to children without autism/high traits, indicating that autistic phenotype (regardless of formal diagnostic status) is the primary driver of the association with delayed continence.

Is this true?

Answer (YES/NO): NO